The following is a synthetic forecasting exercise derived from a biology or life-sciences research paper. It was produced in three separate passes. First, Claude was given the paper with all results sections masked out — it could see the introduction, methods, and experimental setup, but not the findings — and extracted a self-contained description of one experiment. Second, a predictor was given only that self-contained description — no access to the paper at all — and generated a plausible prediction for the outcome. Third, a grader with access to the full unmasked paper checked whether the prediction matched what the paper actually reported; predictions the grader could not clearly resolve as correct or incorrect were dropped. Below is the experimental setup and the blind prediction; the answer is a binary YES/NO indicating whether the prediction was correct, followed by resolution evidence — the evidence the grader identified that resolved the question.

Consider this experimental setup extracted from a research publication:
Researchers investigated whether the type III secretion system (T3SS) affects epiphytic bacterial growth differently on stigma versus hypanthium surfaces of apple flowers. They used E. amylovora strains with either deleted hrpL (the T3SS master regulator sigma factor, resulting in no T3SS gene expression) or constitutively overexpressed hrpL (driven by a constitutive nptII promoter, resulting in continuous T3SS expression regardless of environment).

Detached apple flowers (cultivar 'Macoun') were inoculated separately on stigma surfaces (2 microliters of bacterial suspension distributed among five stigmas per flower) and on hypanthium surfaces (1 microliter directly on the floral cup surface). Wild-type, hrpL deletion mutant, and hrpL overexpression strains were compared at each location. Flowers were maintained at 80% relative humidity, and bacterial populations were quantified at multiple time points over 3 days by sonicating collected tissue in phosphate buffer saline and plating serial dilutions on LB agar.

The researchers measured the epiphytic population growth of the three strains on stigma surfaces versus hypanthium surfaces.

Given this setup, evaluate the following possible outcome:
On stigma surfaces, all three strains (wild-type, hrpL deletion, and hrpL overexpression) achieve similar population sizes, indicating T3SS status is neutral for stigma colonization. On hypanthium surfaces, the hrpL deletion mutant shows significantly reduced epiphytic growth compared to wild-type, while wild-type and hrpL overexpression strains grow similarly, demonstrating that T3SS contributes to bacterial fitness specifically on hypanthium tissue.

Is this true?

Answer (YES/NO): NO